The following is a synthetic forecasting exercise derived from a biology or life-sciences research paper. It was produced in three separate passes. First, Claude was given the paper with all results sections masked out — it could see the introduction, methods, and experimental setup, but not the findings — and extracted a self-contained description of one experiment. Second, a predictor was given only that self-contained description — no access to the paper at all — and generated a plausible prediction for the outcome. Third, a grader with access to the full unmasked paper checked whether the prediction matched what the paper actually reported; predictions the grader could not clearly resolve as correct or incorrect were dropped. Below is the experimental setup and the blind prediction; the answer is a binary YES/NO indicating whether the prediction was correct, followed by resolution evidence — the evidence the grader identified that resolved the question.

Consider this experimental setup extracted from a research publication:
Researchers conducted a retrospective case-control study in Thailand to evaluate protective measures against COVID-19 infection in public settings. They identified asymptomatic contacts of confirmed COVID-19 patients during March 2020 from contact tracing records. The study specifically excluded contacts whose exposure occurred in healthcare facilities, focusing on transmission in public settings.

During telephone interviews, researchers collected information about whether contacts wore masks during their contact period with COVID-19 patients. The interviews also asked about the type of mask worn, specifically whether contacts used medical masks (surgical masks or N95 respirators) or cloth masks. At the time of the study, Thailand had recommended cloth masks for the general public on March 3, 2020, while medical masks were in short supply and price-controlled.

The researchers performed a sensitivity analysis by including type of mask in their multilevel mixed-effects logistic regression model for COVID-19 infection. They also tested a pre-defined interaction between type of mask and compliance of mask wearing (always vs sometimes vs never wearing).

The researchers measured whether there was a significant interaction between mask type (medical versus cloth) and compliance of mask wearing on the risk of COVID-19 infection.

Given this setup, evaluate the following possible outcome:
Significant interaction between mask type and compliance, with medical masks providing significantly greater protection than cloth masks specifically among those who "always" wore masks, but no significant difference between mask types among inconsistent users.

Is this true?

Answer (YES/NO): NO